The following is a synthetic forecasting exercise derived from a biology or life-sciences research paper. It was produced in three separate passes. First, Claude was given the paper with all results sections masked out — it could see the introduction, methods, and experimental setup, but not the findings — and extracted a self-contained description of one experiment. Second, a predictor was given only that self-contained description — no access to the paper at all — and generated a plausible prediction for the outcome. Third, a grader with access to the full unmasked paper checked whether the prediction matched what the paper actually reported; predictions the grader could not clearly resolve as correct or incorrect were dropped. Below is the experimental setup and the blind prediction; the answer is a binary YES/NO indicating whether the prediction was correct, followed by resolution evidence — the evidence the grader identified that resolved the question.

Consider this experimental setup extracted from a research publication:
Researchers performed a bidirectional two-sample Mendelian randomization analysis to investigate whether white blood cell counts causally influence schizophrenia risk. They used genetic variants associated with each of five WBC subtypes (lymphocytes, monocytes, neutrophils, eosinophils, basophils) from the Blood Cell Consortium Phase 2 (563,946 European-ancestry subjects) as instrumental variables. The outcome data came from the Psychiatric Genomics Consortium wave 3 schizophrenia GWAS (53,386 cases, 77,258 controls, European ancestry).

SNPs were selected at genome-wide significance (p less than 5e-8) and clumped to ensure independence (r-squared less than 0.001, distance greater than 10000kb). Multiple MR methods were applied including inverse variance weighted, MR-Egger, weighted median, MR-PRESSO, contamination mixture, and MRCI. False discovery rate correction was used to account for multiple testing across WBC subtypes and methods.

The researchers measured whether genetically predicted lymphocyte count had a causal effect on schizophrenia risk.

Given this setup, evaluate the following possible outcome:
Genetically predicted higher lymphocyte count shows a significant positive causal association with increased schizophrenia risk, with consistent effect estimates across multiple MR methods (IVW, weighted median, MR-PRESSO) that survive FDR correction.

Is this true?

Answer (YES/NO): NO